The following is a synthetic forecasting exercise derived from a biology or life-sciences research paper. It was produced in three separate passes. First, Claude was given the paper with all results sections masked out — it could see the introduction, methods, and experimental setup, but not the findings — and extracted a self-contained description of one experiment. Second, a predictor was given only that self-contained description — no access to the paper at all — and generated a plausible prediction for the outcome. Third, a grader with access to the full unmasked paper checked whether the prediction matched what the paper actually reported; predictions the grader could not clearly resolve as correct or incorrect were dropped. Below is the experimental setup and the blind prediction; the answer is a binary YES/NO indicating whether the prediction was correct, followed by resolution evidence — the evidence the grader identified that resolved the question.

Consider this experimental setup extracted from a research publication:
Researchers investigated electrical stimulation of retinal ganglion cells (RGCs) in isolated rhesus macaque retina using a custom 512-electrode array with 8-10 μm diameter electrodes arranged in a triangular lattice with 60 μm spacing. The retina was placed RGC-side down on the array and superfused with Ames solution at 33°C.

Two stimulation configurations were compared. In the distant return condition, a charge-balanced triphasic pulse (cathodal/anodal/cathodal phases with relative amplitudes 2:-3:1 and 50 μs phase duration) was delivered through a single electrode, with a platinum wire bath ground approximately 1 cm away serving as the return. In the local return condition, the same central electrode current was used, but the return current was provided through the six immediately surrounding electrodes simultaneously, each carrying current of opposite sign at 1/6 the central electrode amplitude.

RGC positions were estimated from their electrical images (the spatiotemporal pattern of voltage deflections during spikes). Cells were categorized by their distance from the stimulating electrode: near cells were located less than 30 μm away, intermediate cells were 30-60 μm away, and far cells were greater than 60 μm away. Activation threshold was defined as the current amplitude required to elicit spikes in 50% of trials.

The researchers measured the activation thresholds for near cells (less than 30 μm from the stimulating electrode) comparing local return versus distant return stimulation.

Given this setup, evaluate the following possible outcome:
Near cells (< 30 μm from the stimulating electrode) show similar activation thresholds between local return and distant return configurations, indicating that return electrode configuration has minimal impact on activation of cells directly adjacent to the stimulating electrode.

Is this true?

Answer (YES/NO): NO